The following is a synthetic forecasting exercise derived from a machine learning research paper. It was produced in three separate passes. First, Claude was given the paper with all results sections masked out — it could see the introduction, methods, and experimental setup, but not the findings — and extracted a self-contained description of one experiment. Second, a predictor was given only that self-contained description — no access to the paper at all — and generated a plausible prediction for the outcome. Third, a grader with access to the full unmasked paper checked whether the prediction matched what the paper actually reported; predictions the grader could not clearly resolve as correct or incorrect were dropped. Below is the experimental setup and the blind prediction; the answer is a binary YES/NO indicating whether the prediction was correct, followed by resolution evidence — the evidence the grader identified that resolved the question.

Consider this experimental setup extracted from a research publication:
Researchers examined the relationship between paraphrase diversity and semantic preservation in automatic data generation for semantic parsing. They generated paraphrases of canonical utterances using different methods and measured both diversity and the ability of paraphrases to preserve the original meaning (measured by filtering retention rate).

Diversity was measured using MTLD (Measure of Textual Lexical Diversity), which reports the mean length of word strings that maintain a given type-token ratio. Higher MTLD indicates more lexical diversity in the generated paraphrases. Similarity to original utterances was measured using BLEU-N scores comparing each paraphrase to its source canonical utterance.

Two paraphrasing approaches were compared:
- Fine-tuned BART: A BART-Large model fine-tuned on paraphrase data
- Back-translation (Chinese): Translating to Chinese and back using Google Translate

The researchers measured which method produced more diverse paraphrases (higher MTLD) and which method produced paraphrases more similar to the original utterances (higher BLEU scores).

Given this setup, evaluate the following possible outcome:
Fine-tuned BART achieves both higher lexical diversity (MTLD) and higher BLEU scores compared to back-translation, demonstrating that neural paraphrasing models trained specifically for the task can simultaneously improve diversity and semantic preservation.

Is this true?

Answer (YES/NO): NO